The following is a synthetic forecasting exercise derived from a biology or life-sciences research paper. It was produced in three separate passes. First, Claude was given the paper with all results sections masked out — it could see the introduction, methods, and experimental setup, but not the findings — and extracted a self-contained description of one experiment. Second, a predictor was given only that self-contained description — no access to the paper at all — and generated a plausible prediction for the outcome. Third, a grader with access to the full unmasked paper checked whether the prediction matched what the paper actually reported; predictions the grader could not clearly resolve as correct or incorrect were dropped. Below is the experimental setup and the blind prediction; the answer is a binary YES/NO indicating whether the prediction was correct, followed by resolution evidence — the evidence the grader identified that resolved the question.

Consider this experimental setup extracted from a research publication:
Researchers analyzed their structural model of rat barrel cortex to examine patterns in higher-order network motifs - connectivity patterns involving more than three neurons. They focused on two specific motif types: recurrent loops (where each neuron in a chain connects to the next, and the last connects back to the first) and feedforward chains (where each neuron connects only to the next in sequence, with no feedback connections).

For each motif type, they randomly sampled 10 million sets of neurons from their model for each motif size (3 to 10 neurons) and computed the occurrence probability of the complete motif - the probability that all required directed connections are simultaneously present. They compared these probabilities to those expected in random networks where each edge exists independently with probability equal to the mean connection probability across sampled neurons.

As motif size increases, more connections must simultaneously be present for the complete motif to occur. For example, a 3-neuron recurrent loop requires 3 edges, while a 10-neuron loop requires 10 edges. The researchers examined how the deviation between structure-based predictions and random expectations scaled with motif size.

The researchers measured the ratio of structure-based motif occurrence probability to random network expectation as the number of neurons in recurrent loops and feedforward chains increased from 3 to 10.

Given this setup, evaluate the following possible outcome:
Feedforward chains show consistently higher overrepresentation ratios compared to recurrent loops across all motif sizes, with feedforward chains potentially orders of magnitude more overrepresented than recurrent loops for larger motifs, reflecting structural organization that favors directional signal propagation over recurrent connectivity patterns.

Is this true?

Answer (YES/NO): NO